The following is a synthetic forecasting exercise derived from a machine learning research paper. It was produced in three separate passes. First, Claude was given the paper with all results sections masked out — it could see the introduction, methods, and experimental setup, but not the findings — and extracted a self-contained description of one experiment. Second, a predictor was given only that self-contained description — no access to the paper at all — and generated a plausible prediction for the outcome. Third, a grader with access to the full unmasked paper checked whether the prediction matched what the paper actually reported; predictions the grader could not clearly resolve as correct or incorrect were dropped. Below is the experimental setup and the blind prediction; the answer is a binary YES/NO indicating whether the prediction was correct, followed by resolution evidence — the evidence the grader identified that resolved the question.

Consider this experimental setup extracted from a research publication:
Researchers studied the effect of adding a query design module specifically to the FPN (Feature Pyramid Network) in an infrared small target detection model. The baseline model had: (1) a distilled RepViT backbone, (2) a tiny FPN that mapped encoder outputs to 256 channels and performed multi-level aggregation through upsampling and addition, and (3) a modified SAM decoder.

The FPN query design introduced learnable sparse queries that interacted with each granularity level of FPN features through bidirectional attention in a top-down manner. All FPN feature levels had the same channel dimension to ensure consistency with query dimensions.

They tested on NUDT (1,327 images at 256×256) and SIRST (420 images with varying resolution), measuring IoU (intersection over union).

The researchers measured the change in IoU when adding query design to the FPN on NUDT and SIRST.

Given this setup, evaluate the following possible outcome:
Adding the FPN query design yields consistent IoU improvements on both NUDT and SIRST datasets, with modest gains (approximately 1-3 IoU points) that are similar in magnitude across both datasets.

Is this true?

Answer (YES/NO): NO